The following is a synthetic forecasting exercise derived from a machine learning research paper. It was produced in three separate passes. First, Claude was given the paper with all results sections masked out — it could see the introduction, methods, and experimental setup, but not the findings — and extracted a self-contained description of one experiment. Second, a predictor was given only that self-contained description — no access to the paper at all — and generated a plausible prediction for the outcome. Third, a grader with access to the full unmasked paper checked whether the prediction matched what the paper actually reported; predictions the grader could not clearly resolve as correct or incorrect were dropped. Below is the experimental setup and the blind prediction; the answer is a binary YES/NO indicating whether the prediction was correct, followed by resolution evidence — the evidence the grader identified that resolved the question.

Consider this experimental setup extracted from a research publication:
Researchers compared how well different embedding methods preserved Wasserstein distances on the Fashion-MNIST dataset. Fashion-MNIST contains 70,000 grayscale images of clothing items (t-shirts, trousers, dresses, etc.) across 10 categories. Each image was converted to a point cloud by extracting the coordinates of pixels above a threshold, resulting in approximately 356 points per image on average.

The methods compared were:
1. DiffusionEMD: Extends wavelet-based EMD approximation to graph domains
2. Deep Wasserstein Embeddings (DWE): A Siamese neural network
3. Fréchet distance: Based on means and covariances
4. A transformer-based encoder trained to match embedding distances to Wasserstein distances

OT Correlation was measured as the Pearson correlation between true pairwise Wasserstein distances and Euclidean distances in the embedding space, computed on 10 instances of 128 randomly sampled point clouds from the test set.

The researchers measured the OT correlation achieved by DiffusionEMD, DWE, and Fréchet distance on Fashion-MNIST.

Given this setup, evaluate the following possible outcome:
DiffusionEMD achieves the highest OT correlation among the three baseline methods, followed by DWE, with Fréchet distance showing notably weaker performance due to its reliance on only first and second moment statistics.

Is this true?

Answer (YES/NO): NO